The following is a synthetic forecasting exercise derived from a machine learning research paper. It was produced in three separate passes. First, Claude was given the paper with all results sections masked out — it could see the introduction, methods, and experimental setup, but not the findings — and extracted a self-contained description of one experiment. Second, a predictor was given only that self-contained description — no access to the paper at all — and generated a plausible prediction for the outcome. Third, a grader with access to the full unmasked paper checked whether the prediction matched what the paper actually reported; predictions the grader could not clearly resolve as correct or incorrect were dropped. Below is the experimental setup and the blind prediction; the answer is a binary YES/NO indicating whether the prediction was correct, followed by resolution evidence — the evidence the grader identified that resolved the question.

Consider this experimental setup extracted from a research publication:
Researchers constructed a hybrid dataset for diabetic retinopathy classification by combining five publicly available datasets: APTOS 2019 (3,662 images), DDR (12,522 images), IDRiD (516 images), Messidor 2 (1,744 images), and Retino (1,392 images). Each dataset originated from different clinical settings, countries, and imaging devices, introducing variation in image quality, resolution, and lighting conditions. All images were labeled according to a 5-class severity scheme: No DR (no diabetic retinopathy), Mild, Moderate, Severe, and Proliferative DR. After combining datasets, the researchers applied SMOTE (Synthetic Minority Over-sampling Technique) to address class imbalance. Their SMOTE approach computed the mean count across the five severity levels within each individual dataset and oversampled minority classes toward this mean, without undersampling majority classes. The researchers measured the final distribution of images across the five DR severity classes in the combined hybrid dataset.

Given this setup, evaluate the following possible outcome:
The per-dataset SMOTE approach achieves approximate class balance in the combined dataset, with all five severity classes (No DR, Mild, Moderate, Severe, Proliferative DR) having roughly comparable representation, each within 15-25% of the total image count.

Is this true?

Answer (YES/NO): NO